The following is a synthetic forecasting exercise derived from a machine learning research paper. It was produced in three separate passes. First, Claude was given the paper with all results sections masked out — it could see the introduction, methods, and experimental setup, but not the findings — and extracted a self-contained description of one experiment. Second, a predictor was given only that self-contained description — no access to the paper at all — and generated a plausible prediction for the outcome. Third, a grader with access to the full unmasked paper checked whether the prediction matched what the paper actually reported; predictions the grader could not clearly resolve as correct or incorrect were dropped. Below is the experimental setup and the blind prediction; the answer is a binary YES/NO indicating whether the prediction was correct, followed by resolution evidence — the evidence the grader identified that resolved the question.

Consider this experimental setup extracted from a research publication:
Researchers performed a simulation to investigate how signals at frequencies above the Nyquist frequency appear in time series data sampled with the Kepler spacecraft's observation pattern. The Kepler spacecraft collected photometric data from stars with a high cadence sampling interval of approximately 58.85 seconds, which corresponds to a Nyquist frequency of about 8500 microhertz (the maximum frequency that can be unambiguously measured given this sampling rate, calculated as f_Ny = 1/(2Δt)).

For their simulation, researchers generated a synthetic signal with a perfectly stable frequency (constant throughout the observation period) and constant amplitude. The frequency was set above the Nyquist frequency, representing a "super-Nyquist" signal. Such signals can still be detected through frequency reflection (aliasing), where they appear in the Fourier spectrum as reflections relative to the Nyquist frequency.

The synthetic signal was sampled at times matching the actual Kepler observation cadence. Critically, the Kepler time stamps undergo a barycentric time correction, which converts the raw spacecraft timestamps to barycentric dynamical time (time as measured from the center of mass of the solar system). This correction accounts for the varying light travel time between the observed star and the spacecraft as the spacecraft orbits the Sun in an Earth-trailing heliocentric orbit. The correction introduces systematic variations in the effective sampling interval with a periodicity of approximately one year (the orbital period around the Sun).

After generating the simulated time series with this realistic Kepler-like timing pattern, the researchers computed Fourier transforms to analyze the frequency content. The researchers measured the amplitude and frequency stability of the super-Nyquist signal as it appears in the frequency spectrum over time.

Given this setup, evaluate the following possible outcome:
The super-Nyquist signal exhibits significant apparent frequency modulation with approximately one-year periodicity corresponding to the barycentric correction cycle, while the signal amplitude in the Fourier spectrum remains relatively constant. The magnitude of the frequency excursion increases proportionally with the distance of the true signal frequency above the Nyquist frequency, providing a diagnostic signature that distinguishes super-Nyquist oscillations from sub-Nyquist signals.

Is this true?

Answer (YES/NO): NO